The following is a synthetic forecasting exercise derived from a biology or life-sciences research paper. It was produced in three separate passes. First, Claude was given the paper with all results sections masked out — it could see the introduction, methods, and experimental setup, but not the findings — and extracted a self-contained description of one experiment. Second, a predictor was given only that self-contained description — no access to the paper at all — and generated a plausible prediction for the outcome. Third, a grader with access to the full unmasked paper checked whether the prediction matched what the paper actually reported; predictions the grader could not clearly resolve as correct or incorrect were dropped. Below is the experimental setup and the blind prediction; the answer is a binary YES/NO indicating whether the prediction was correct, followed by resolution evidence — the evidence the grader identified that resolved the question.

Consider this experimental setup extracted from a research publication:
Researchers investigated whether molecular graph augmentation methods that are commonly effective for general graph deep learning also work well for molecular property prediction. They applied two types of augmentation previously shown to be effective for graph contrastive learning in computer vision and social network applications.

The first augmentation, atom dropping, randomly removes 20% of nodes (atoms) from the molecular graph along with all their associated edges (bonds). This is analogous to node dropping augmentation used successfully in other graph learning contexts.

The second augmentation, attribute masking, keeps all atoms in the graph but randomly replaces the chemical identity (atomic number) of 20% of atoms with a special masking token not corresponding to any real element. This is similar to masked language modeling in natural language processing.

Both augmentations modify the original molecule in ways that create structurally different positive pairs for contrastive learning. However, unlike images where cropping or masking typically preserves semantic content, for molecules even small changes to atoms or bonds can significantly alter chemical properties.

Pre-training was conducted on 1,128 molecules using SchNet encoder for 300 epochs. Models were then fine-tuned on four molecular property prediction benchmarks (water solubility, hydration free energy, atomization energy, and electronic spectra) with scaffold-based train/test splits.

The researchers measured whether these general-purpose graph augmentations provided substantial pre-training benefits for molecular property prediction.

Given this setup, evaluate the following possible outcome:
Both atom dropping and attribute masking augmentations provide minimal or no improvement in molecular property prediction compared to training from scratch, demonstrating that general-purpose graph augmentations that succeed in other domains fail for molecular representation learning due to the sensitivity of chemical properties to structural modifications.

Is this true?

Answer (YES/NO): YES